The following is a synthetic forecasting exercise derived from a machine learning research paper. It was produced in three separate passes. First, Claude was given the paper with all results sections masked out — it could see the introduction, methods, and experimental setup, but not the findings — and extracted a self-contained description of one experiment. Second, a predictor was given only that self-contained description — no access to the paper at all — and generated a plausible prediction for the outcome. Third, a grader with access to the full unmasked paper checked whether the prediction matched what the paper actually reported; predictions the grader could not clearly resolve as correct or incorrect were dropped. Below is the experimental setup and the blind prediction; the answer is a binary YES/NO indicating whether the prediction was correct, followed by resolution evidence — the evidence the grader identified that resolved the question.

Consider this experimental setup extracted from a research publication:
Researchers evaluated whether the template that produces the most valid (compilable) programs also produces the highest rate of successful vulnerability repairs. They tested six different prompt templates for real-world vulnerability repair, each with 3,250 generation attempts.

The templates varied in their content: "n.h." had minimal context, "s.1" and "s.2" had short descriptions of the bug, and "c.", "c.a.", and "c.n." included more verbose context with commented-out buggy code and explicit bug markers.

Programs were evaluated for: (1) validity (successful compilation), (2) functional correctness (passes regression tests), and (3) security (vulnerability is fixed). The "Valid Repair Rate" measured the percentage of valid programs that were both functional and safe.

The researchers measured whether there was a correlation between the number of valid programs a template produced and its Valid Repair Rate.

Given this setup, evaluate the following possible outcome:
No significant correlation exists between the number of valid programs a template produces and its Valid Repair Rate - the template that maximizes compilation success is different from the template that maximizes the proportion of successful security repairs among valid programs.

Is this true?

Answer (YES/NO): NO